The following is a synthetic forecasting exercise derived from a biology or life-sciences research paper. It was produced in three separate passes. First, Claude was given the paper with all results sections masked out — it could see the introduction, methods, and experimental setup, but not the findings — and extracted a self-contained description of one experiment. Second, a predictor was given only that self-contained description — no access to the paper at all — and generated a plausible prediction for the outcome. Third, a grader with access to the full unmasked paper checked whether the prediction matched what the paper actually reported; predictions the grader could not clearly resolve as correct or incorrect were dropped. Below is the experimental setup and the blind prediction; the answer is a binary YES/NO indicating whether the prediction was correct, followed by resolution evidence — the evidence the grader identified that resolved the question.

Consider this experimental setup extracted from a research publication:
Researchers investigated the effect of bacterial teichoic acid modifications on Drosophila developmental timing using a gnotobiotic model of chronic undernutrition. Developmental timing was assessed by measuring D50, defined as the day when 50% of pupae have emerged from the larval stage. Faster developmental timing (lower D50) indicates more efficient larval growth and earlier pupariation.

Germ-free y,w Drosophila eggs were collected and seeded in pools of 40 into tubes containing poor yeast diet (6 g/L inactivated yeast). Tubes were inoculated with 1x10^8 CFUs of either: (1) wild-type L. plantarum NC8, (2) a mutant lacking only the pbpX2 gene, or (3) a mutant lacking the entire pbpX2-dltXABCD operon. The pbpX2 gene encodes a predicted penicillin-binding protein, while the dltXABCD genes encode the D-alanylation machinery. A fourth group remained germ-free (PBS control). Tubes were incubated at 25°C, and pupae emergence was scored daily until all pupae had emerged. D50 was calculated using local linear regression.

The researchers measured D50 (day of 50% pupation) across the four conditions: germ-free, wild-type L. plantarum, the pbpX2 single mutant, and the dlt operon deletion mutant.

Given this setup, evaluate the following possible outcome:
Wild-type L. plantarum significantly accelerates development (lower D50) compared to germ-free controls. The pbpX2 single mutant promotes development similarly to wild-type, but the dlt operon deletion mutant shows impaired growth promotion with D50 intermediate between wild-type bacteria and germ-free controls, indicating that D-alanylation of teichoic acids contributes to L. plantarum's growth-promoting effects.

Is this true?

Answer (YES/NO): NO